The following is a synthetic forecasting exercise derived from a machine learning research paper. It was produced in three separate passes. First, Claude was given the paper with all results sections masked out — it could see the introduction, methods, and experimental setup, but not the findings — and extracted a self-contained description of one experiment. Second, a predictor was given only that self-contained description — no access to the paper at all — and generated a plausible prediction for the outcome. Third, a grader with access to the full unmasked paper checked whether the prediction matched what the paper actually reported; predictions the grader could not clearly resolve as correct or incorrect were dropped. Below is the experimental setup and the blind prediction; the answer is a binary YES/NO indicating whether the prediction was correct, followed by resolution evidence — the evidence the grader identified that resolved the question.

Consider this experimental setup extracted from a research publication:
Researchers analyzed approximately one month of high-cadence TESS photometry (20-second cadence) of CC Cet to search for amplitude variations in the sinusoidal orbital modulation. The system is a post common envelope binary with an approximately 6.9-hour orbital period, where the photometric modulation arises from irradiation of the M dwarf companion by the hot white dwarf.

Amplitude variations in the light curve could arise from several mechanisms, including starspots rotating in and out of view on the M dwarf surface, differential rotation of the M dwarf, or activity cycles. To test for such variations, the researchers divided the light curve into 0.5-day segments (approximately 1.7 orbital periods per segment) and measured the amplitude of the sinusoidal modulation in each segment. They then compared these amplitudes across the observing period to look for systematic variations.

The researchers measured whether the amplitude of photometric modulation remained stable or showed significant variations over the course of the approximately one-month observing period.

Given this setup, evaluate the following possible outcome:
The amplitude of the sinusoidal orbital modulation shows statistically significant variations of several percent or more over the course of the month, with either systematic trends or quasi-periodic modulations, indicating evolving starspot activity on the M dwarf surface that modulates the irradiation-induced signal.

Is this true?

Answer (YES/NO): NO